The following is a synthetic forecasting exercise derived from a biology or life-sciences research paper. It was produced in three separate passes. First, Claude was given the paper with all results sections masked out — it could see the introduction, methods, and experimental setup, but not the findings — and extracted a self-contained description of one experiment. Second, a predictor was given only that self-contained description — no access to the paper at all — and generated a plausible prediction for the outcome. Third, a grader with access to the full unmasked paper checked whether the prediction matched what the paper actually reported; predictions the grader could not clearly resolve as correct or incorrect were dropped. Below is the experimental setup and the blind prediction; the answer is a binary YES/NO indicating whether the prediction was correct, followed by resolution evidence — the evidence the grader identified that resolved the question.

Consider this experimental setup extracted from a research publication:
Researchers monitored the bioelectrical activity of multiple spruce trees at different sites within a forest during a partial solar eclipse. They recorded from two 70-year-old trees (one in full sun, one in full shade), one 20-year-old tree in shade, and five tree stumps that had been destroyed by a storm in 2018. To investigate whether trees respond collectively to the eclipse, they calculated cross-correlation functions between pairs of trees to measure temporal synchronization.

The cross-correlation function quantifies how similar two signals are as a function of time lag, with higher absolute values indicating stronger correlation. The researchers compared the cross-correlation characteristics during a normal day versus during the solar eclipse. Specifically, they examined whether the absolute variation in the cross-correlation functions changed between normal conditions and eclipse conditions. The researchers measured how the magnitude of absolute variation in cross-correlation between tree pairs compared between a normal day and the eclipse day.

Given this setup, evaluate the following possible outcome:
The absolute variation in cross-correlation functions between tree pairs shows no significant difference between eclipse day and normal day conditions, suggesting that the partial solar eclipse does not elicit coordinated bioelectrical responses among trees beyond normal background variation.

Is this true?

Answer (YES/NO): NO